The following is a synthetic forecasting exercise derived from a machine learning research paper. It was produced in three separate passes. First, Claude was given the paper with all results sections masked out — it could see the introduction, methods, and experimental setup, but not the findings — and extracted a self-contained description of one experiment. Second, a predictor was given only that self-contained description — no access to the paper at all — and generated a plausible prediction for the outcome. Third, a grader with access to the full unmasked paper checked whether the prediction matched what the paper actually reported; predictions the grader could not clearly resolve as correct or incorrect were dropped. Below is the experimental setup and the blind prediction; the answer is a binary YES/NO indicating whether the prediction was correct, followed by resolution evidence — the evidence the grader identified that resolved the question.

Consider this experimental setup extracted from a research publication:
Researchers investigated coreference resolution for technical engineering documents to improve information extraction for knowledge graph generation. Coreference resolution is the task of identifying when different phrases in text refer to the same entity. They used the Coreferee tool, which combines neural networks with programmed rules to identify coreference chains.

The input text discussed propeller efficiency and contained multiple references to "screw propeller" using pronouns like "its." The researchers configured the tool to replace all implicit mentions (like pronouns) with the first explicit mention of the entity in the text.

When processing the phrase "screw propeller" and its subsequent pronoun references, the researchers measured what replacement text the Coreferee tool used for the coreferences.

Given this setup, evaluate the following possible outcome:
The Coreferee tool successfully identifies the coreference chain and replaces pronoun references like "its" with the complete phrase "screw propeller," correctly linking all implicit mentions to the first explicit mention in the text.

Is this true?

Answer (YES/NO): NO